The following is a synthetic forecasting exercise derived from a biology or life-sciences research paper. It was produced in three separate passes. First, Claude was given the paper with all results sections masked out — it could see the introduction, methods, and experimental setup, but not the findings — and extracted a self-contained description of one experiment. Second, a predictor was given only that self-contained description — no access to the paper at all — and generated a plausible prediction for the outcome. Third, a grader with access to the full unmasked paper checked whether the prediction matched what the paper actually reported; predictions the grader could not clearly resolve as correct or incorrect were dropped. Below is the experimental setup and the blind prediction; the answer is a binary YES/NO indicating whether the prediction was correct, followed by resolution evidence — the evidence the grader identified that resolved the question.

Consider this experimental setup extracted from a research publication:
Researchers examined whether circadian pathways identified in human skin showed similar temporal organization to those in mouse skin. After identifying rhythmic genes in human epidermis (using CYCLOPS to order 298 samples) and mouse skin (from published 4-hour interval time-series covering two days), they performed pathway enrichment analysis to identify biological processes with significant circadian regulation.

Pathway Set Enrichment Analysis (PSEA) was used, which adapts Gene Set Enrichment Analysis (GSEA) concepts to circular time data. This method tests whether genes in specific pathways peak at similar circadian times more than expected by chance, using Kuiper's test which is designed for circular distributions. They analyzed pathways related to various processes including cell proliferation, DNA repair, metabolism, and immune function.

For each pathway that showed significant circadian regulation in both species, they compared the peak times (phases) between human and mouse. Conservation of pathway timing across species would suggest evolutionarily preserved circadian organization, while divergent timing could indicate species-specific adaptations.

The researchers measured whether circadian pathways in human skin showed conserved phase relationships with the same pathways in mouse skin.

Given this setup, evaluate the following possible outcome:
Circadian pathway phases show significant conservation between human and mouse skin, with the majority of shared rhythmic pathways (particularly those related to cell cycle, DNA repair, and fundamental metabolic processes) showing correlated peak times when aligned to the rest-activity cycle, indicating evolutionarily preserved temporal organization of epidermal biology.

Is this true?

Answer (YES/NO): NO